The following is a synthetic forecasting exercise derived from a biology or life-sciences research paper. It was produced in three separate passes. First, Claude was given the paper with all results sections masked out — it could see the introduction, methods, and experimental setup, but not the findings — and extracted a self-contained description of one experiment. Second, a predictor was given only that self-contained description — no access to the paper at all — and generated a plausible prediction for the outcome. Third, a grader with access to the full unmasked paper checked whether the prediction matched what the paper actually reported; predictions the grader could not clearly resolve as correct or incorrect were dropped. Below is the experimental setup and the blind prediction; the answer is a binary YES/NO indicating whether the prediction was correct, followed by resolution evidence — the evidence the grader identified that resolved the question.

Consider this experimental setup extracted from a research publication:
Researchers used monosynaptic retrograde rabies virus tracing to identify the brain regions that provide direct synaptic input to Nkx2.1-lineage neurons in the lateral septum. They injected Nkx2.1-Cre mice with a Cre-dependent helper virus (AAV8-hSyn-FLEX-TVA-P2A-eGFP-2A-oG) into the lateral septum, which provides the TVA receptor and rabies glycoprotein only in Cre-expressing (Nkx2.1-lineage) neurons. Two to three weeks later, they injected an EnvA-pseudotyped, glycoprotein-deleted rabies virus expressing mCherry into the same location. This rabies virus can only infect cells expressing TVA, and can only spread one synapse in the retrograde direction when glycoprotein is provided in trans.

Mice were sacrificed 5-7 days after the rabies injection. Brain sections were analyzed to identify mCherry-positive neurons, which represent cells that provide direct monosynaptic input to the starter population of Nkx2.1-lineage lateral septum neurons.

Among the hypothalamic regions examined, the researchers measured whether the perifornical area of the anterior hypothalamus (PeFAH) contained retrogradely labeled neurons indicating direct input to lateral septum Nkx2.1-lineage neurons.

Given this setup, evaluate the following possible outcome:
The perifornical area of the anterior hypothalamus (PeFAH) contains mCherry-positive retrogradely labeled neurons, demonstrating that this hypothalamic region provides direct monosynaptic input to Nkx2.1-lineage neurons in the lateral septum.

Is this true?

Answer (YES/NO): YES